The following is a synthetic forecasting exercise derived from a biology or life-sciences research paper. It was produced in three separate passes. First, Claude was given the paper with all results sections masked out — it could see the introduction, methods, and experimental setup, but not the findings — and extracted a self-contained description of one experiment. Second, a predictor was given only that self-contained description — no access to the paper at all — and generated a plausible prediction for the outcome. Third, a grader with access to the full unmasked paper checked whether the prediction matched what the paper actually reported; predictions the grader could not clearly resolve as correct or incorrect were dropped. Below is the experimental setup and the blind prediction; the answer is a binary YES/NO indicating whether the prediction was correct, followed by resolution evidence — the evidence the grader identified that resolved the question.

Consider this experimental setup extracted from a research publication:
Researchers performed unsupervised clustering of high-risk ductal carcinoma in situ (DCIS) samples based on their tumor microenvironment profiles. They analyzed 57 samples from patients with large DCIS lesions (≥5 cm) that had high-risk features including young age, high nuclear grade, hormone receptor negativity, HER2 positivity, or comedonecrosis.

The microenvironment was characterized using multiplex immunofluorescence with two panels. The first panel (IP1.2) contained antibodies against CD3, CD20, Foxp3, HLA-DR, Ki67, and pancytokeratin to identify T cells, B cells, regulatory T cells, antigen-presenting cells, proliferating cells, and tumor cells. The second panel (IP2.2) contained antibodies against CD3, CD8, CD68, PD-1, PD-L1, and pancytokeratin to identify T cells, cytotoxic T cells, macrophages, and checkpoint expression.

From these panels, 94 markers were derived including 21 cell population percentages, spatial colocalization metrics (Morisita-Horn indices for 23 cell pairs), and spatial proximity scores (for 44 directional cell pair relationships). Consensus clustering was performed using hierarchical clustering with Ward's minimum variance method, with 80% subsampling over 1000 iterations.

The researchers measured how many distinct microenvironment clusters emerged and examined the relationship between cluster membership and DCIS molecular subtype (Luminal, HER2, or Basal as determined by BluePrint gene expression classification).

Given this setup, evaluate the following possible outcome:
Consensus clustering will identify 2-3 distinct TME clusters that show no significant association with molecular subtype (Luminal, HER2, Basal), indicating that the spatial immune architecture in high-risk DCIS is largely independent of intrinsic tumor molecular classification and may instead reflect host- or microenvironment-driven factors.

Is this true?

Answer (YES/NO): NO